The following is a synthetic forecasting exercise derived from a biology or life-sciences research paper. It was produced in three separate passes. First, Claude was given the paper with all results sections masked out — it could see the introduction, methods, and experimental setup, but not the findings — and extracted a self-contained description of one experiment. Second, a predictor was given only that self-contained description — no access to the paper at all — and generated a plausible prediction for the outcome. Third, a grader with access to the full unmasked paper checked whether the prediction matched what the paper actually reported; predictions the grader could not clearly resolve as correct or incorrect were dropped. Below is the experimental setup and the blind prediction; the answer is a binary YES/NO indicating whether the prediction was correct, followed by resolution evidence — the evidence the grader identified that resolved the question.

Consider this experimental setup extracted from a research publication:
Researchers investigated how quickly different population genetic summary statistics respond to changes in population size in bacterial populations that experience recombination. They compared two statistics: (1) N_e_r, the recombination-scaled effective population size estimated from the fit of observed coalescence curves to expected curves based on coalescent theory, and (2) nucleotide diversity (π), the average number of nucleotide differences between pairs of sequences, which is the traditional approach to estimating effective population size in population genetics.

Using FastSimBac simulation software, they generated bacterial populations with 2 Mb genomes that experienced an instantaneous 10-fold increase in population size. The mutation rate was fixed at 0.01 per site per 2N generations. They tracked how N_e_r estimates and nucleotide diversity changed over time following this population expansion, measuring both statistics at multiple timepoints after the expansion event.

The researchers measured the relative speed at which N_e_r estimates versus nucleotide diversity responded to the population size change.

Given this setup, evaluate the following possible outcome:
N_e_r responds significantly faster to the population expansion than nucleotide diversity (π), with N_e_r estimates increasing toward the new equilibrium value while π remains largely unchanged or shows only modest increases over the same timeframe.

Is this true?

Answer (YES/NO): YES